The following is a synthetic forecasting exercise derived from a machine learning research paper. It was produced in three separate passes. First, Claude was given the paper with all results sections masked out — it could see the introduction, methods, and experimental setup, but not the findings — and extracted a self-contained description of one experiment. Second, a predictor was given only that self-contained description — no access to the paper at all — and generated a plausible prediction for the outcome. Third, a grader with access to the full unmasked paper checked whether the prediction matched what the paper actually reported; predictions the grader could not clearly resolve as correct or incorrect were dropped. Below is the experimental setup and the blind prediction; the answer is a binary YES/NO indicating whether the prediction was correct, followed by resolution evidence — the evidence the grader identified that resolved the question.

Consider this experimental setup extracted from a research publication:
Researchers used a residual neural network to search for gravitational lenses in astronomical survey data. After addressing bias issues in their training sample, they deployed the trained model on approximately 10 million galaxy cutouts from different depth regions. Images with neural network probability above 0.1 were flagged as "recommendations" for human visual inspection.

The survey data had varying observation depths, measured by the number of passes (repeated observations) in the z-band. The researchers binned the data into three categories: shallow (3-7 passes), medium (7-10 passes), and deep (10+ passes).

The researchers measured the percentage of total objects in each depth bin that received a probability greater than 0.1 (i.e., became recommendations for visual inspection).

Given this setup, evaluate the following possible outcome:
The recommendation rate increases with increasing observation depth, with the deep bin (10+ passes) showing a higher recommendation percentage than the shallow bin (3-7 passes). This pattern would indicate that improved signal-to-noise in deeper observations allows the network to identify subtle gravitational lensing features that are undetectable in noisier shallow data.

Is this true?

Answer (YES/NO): YES